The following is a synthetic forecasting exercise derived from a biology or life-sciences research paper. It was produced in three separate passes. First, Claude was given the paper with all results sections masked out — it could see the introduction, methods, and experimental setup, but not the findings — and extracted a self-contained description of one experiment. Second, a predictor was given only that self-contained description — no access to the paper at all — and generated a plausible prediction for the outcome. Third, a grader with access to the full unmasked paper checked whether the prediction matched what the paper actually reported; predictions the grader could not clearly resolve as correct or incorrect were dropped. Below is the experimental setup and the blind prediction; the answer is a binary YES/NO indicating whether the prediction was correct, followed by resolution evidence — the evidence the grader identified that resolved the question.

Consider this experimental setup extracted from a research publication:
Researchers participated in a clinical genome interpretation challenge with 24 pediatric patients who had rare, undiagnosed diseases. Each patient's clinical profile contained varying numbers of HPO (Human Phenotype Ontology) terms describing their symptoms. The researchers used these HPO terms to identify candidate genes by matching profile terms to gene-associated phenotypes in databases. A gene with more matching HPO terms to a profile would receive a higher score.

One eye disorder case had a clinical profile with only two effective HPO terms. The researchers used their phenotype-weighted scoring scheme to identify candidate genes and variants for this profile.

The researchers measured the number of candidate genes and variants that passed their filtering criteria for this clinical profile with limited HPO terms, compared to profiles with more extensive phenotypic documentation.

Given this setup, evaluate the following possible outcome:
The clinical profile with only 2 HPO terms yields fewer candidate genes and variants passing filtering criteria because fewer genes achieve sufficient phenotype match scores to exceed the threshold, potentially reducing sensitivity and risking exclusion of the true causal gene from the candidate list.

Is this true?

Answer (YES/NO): NO